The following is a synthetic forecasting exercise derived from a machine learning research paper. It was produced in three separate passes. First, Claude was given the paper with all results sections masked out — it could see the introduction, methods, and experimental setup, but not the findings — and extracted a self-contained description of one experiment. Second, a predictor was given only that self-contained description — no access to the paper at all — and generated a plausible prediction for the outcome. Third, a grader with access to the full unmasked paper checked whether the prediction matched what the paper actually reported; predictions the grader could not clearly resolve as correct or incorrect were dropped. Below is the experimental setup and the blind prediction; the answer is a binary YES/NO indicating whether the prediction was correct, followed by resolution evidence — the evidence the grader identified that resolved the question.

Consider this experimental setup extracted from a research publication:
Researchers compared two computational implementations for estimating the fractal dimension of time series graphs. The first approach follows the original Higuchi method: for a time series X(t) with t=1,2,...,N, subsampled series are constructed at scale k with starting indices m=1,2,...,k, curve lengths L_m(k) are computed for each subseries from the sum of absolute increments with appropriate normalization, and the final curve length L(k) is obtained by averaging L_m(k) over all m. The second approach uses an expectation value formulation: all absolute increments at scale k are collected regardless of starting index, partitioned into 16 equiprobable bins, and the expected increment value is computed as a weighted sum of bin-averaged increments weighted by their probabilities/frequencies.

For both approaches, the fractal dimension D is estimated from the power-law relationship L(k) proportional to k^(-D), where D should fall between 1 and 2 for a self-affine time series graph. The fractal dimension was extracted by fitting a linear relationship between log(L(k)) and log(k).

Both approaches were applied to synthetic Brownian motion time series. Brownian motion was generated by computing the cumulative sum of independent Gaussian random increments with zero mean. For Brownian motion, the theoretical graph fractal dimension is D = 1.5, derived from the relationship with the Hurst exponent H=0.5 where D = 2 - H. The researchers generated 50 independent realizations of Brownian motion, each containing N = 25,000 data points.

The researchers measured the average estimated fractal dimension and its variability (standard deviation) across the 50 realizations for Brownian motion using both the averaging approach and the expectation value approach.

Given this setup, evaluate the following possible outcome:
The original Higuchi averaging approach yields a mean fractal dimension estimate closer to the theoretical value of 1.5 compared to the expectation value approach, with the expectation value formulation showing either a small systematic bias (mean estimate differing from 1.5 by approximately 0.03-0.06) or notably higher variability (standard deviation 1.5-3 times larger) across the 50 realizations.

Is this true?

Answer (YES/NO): NO